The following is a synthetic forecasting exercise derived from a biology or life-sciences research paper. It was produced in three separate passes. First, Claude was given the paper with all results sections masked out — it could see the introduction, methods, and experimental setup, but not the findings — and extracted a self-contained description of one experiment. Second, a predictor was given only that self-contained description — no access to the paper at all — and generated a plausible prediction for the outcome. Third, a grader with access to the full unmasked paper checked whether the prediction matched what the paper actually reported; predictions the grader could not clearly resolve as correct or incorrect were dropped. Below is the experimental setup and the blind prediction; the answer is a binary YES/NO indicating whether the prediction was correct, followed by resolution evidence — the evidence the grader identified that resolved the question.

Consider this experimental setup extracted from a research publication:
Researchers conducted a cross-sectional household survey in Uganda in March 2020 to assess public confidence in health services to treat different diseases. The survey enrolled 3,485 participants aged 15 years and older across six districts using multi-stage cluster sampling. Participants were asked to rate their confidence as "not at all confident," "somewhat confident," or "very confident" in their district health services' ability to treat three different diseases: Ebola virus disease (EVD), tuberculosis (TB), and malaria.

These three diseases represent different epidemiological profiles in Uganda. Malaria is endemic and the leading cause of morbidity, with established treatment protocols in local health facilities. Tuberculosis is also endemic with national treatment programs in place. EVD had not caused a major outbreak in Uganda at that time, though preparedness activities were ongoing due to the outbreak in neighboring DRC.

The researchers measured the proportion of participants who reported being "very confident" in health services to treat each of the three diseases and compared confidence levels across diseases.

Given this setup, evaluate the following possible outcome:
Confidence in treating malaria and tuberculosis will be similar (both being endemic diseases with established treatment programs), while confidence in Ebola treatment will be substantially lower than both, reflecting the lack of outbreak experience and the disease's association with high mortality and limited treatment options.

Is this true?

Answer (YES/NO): NO